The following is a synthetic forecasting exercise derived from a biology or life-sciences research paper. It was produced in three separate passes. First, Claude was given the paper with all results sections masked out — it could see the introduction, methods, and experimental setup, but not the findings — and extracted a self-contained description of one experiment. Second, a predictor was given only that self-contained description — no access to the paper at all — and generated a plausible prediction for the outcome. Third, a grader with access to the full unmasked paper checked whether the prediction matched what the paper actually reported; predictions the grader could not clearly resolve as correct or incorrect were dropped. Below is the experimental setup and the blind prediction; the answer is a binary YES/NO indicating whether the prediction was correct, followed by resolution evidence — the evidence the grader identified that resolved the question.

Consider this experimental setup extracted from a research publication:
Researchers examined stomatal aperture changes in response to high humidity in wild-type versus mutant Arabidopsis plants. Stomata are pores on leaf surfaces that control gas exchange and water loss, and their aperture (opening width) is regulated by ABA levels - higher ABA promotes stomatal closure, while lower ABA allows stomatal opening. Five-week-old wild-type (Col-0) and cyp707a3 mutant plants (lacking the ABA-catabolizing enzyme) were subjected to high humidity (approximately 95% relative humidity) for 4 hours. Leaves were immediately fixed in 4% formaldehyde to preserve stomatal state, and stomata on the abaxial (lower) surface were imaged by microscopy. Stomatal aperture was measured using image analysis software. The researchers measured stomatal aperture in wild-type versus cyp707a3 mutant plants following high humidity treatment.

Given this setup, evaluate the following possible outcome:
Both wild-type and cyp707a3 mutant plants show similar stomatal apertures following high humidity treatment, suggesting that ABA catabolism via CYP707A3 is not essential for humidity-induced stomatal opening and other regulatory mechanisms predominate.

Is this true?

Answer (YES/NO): NO